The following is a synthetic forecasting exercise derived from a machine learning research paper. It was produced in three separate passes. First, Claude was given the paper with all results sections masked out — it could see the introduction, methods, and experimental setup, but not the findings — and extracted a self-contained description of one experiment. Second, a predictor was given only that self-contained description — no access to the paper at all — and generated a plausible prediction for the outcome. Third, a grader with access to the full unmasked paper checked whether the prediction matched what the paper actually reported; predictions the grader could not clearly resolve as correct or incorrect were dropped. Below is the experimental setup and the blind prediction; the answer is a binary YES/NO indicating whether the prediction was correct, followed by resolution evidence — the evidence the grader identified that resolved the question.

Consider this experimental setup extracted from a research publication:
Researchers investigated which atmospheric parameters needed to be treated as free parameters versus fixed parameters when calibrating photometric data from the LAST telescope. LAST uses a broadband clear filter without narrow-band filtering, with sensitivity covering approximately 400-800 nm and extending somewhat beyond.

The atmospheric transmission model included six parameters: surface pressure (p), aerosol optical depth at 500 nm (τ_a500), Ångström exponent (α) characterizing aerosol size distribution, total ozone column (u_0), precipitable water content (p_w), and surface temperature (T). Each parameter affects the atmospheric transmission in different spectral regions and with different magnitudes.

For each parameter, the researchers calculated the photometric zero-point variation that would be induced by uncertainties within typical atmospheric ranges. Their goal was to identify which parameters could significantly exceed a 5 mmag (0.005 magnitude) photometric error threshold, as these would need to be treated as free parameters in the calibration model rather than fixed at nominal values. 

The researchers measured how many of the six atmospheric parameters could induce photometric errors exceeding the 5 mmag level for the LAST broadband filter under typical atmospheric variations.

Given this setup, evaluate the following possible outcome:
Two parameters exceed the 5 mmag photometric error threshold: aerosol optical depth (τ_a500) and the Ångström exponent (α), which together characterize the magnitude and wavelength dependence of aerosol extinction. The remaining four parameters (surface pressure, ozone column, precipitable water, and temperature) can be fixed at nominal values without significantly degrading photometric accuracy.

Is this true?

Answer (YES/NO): NO